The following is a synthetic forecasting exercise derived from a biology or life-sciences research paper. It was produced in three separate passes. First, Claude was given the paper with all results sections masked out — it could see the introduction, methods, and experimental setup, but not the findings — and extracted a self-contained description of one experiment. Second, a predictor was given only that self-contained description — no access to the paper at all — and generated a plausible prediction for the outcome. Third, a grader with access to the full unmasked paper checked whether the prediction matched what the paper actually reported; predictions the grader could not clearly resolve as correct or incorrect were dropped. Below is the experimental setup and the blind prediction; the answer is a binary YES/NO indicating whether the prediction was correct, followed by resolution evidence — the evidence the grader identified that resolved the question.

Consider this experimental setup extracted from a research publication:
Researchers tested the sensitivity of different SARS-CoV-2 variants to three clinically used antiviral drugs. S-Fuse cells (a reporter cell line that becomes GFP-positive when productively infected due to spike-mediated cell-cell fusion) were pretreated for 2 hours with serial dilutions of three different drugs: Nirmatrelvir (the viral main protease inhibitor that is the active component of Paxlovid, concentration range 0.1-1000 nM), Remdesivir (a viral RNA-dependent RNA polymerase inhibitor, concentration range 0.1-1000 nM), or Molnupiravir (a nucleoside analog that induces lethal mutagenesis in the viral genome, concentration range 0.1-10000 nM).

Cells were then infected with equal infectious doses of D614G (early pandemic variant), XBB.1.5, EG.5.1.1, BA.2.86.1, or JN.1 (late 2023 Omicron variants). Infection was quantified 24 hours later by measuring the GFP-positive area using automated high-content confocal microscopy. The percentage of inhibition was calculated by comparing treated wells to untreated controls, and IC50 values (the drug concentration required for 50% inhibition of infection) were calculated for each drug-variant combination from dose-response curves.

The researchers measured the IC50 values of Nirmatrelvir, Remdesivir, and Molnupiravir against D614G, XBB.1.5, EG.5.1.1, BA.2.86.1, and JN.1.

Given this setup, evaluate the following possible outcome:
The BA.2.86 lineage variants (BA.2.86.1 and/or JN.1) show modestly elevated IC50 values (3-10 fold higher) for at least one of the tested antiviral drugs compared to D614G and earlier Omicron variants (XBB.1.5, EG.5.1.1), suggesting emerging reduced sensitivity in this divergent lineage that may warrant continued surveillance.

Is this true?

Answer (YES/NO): NO